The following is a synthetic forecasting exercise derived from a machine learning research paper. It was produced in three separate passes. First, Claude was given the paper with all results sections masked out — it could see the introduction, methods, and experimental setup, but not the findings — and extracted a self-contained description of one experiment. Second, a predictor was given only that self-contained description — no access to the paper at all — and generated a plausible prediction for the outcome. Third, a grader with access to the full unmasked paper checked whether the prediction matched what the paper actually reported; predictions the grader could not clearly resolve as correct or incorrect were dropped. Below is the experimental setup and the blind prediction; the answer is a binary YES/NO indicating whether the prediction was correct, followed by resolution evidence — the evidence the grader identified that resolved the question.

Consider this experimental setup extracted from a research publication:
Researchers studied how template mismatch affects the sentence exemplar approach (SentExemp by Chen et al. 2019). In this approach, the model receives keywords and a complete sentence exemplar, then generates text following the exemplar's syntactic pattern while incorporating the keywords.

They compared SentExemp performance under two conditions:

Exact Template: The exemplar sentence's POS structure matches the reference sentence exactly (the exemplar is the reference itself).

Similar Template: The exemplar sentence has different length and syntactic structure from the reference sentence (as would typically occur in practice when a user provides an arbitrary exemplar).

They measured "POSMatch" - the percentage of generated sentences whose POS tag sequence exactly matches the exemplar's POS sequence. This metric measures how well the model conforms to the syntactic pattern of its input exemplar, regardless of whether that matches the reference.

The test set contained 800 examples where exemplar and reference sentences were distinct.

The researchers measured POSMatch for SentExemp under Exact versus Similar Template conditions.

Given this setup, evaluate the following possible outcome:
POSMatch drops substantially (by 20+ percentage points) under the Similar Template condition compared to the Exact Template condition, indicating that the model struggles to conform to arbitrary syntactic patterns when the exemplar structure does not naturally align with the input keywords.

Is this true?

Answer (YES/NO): NO